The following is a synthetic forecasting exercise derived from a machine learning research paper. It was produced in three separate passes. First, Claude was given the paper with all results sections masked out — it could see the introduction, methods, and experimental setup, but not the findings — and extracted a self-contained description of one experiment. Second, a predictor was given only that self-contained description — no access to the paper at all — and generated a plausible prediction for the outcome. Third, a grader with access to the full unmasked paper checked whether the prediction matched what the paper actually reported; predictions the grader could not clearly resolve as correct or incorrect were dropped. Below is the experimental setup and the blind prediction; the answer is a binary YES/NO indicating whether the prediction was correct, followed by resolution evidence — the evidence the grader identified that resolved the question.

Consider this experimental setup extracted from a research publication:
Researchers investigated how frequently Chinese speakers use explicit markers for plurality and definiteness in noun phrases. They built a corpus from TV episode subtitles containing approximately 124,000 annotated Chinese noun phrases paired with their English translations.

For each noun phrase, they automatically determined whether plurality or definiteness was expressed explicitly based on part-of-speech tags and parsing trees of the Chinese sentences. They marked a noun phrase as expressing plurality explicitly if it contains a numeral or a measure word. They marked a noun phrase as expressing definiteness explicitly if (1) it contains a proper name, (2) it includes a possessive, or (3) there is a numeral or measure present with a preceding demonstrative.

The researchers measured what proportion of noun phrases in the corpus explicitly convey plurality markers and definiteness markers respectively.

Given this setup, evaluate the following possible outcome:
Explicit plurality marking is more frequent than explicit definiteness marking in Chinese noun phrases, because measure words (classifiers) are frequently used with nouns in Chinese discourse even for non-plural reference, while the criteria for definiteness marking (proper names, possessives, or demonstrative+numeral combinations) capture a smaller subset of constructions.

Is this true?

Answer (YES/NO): NO